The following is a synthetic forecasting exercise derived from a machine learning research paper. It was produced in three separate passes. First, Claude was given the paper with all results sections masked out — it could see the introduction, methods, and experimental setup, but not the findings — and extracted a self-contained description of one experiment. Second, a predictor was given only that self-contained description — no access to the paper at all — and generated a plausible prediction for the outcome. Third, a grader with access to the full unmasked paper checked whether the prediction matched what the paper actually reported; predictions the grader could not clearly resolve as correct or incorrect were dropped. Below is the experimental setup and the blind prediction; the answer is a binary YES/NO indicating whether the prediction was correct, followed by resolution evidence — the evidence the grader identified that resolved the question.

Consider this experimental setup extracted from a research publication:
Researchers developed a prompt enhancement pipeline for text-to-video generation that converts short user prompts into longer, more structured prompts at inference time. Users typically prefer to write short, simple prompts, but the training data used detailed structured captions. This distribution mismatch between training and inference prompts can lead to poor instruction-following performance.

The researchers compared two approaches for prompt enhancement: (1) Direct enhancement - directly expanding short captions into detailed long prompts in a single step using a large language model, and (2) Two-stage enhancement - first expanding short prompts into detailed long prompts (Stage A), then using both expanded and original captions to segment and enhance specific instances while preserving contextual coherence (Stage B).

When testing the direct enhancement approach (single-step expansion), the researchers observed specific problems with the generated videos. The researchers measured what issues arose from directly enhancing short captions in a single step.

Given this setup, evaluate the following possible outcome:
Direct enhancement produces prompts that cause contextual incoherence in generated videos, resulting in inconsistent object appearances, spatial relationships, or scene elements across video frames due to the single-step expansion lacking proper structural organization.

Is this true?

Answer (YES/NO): NO